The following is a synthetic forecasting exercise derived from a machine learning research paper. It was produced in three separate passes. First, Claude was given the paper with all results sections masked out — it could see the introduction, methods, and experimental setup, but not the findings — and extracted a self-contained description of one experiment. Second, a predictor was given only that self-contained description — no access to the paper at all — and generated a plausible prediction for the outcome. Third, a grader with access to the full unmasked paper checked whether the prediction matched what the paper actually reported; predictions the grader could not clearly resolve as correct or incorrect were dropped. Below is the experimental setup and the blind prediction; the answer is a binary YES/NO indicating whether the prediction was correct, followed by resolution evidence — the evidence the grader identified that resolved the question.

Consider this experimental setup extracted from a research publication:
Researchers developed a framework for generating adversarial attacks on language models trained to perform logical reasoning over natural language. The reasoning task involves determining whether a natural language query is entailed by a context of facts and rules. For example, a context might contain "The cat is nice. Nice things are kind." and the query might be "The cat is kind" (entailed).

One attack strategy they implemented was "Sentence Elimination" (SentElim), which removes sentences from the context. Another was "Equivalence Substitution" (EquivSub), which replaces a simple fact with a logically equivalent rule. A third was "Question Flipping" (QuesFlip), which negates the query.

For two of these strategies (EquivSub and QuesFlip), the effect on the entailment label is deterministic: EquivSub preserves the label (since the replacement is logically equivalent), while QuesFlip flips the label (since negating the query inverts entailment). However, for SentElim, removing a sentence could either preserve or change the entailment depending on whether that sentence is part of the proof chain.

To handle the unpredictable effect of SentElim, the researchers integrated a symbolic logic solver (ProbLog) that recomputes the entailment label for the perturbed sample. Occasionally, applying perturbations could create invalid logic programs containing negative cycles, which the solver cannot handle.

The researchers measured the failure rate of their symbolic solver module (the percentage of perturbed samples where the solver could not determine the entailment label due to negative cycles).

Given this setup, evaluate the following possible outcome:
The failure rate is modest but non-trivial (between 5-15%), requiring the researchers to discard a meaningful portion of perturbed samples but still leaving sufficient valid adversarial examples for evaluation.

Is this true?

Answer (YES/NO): NO